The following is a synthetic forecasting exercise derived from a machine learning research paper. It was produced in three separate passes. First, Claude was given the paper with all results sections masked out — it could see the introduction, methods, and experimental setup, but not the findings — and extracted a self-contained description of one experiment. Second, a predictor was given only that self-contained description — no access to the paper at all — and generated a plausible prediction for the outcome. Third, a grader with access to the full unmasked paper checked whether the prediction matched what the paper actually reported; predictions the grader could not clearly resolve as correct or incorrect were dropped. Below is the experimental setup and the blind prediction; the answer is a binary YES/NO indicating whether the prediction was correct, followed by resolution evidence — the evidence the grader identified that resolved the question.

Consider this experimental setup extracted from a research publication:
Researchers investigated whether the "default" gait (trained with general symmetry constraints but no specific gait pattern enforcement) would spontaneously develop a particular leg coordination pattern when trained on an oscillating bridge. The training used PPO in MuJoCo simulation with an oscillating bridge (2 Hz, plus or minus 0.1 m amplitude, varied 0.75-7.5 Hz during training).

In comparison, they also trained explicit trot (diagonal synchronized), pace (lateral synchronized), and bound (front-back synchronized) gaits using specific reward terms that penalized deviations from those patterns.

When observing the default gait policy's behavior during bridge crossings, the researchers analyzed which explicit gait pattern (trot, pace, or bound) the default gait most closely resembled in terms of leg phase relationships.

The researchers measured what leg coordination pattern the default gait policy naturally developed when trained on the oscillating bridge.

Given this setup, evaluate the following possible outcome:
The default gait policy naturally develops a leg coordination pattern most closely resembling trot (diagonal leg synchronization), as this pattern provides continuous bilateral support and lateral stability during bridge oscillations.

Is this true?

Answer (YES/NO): YES